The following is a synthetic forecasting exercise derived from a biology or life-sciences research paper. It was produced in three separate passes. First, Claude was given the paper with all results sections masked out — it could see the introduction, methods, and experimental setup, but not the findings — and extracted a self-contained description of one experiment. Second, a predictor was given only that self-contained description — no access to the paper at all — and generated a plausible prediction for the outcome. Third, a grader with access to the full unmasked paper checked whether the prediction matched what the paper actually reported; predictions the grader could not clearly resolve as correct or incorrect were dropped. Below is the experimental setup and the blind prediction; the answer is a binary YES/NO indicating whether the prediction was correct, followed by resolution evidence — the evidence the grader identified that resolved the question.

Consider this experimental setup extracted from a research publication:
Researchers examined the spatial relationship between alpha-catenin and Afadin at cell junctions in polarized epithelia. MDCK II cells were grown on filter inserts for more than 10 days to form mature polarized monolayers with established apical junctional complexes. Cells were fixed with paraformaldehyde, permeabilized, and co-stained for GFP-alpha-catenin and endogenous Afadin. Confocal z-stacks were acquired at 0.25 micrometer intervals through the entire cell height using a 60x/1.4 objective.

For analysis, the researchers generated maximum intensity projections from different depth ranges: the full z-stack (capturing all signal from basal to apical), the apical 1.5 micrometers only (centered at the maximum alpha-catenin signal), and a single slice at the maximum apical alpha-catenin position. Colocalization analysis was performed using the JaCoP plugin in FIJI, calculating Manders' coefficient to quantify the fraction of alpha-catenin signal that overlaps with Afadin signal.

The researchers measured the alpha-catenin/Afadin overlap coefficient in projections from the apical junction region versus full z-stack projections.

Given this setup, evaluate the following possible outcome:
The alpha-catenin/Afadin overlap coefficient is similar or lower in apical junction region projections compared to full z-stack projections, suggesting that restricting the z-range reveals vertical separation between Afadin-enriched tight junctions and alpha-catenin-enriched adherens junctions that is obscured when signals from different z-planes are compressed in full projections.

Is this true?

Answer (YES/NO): NO